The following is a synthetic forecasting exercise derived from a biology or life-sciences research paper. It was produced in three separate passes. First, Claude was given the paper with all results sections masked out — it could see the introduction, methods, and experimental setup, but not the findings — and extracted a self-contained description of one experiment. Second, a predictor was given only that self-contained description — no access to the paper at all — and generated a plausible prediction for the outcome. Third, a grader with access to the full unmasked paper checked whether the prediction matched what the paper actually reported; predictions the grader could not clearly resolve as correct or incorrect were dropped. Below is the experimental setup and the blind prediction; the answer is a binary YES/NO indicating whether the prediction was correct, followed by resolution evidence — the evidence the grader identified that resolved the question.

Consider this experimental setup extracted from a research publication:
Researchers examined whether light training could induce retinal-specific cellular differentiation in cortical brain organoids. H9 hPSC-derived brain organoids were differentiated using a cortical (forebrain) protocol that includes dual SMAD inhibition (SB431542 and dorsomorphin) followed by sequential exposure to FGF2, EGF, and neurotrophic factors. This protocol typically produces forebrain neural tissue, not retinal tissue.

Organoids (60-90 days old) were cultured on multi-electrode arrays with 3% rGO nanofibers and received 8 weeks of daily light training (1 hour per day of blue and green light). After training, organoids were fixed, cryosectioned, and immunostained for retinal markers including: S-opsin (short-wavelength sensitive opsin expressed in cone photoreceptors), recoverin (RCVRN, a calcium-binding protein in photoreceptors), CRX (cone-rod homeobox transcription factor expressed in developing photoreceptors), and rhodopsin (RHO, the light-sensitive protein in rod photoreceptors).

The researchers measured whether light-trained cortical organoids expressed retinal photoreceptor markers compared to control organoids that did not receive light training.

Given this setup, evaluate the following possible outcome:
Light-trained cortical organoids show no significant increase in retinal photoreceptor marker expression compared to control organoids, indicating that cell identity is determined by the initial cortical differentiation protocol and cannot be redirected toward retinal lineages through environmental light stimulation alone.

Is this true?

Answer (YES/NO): NO